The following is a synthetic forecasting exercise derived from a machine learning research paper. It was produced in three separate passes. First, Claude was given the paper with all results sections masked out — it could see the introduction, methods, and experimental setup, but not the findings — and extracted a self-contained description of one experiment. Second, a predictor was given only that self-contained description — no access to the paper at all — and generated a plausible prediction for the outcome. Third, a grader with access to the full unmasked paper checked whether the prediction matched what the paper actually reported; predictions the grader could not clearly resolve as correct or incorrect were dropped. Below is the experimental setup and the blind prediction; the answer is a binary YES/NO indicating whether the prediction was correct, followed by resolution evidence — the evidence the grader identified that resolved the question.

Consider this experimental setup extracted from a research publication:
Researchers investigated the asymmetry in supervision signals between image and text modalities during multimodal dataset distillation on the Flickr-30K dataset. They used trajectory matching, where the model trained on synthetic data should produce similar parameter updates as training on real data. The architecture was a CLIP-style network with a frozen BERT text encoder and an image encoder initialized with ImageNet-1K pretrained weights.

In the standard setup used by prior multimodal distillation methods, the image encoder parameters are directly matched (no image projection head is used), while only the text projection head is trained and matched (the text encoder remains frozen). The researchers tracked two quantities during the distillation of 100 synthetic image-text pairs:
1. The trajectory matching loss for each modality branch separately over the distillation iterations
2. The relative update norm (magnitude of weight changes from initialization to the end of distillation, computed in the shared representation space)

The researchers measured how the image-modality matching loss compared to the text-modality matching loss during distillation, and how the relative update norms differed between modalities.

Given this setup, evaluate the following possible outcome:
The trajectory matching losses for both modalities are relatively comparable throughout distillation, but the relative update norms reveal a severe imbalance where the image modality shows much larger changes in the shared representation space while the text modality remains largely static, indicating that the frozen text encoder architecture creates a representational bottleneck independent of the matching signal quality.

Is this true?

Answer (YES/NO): NO